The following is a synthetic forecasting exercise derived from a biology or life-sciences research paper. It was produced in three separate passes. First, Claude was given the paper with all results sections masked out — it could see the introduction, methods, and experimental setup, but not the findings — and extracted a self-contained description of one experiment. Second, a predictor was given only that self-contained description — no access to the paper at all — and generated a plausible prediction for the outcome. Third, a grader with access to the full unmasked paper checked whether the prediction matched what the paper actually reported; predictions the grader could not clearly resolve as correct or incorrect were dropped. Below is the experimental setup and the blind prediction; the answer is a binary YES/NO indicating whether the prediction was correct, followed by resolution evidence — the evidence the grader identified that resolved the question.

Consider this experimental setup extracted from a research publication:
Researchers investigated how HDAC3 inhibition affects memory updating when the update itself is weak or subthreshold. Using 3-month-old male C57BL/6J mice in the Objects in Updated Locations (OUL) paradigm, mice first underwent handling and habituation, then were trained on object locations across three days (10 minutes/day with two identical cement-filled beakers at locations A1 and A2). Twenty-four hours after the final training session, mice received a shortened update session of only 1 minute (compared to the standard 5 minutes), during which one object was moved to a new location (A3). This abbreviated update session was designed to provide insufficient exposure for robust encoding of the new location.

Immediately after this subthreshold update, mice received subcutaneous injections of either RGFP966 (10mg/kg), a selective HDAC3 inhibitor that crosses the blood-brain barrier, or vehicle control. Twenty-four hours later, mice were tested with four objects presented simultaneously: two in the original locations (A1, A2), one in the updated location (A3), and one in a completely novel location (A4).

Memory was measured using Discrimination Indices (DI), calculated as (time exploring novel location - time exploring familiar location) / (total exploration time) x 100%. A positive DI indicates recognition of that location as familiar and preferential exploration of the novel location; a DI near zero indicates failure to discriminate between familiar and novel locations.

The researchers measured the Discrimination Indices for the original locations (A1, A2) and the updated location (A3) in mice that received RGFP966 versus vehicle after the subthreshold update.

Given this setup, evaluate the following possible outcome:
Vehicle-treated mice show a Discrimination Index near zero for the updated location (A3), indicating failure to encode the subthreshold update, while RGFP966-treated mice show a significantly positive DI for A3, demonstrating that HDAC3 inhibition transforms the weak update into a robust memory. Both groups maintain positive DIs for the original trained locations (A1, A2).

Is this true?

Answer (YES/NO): YES